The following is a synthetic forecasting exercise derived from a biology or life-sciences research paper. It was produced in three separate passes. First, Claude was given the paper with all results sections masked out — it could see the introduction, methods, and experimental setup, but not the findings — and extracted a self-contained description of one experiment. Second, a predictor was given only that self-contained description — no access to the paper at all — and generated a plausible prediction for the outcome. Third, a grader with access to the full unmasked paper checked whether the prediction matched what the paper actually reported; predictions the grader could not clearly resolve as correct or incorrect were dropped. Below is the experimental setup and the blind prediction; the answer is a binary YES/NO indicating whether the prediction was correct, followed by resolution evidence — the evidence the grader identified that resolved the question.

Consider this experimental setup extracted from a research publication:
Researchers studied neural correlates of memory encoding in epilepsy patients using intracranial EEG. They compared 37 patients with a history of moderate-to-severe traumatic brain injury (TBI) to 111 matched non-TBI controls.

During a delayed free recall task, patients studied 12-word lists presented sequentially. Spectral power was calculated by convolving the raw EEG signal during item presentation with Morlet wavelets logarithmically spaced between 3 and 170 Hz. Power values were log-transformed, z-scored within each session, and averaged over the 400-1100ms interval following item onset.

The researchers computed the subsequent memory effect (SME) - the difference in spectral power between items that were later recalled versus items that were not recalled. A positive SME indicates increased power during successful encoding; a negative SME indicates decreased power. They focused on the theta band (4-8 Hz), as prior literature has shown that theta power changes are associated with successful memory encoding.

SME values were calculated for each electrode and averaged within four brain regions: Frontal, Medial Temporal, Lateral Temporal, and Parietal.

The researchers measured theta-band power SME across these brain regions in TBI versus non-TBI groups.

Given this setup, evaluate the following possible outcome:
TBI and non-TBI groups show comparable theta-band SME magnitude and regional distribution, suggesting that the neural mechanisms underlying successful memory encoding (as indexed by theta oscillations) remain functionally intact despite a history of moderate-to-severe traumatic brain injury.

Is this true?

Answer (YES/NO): YES